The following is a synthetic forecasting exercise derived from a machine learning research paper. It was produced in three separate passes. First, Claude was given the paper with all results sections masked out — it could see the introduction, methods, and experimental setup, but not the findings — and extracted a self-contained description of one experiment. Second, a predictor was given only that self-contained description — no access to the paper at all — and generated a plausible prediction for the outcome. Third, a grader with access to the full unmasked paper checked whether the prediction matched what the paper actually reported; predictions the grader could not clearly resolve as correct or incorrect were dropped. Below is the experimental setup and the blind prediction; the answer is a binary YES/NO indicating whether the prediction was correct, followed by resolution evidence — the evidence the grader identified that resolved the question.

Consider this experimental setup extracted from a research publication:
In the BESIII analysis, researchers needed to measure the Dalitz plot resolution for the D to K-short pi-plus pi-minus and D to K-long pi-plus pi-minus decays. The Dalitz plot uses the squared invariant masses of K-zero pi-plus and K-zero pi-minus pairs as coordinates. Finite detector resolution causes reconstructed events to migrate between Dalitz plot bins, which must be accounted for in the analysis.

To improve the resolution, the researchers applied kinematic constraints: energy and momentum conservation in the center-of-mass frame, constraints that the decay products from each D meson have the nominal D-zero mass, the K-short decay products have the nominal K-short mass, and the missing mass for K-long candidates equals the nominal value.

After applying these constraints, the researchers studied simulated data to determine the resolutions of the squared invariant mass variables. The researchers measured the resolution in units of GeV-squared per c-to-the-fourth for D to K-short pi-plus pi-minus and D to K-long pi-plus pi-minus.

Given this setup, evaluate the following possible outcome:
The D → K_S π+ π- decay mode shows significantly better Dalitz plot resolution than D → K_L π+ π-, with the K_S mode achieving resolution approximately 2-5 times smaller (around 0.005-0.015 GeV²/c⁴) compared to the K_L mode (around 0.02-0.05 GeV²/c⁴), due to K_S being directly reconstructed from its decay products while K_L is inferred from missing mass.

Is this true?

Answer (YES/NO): NO